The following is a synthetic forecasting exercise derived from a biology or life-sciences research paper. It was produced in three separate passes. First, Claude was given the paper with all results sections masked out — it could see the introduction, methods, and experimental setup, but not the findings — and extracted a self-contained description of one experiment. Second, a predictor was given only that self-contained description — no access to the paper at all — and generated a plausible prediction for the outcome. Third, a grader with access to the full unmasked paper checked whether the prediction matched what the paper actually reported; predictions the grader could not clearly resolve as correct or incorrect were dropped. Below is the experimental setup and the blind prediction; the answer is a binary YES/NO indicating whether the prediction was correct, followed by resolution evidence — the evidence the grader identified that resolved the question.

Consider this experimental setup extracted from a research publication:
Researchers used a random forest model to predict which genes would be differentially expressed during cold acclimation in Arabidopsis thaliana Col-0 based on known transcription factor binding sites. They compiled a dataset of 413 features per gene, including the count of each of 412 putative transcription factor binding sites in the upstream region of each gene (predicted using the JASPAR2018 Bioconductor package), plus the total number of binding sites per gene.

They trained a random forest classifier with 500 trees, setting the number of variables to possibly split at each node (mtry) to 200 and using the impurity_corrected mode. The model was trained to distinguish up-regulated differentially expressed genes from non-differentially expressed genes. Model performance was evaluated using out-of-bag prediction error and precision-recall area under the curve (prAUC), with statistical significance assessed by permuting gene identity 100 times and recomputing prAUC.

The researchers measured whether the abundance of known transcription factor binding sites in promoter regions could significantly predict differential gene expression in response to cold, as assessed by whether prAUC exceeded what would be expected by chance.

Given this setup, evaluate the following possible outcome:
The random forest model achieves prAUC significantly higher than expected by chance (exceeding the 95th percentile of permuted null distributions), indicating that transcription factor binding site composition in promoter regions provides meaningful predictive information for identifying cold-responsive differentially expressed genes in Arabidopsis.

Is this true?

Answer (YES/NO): NO